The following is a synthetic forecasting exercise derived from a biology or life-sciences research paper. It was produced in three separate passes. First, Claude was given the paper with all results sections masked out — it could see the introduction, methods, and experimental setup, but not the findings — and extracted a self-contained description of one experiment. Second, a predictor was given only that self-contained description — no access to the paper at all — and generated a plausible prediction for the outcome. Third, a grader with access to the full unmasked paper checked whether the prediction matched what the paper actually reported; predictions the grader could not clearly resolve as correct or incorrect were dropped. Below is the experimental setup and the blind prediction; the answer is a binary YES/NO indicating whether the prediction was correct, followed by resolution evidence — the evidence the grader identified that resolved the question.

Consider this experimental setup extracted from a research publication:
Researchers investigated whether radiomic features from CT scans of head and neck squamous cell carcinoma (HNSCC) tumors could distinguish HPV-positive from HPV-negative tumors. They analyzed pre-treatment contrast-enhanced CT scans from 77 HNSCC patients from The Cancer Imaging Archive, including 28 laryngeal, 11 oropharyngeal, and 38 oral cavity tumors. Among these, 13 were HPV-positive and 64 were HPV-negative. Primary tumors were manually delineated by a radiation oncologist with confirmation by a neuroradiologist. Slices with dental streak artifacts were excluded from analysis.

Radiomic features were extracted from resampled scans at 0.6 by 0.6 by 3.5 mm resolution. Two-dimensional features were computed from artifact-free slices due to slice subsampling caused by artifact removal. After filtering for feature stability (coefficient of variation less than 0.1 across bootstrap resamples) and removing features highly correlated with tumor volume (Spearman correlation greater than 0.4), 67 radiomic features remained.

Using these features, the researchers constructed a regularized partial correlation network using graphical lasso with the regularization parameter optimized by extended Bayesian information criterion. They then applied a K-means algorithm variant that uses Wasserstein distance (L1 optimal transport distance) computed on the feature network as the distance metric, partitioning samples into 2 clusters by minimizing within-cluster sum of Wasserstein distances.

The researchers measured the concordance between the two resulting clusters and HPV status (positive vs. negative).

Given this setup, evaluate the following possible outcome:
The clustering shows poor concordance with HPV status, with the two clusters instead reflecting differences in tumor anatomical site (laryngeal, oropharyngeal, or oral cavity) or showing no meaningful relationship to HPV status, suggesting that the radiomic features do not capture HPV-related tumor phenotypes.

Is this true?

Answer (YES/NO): NO